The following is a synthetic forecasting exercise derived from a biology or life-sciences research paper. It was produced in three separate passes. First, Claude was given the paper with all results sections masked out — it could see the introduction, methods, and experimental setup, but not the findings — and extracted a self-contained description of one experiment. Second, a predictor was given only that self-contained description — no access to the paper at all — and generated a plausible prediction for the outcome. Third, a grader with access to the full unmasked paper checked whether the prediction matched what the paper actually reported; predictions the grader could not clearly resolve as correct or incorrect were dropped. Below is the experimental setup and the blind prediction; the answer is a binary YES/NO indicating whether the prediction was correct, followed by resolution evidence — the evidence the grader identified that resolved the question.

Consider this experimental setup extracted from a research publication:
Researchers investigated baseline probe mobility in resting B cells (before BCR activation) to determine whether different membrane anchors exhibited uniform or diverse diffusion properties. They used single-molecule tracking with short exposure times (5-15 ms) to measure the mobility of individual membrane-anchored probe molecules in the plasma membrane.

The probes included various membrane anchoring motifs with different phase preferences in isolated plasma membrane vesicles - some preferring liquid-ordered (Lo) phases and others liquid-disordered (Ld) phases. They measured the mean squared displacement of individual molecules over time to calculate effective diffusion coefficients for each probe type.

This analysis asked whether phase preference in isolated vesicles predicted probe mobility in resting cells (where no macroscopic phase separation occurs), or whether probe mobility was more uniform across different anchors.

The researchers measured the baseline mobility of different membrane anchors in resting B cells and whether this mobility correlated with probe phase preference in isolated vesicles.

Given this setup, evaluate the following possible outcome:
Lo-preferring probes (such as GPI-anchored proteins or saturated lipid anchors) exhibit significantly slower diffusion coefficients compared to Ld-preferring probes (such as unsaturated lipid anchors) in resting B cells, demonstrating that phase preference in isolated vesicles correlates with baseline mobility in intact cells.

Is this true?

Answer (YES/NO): NO